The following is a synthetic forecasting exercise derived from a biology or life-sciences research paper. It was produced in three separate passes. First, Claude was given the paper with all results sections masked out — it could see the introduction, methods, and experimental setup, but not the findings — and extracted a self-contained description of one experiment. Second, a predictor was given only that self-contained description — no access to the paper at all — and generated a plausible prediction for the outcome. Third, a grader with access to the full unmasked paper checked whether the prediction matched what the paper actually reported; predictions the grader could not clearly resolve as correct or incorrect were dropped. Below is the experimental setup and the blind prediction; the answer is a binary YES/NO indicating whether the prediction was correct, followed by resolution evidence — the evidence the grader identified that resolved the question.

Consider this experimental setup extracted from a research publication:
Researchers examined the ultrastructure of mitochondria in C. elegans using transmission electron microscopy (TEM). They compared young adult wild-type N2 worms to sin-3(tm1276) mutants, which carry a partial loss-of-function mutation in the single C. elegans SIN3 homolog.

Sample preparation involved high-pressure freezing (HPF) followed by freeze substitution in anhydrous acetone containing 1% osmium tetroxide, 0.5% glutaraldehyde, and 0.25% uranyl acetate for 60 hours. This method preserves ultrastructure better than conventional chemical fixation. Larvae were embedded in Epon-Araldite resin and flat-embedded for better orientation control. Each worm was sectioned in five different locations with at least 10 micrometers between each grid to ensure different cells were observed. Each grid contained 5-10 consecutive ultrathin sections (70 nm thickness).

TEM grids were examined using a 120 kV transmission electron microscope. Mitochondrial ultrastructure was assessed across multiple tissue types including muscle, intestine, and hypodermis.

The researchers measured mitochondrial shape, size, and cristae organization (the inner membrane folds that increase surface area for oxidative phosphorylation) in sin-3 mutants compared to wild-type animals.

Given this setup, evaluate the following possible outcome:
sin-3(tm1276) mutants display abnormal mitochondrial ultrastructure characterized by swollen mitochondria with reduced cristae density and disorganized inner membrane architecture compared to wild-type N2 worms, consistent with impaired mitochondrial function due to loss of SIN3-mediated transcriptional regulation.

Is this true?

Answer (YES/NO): NO